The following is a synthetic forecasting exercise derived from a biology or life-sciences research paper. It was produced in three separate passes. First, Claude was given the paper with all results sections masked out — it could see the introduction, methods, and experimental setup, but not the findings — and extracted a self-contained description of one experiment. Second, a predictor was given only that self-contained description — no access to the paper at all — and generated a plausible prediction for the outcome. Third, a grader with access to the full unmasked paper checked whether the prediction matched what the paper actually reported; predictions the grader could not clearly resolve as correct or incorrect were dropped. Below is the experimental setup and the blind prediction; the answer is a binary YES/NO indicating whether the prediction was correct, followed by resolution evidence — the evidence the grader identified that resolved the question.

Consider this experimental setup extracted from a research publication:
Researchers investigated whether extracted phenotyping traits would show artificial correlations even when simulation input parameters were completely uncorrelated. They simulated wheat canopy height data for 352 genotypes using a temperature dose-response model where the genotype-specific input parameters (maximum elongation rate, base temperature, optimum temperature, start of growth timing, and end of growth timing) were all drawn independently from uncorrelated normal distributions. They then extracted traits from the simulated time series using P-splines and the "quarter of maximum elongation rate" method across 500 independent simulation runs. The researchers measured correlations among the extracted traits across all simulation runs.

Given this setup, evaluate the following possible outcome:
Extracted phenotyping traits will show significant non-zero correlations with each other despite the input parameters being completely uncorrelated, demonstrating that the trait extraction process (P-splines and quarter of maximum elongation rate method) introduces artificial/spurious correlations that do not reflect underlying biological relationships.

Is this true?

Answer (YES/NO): YES